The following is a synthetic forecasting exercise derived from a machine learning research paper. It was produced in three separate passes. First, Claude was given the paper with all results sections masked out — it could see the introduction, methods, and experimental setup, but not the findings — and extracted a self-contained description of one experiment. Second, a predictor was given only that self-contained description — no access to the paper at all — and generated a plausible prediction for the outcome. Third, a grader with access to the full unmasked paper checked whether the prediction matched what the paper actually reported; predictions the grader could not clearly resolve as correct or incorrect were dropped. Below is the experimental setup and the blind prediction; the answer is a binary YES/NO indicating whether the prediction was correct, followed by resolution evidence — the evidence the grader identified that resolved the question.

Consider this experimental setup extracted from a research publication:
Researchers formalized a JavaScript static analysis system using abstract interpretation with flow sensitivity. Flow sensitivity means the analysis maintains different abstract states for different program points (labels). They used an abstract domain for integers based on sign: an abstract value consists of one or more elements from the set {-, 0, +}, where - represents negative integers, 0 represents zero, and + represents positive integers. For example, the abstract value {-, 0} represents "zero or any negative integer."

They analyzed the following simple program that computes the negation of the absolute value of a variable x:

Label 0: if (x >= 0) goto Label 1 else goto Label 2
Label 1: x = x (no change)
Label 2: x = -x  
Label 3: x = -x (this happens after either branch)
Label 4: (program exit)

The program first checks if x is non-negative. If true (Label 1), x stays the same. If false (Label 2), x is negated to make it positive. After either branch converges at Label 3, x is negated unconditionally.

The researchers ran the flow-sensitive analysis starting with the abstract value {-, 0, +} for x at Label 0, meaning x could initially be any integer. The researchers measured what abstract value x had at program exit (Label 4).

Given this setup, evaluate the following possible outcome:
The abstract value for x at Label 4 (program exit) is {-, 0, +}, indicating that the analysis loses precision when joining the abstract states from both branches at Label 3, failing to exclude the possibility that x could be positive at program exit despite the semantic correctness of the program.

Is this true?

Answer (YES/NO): NO